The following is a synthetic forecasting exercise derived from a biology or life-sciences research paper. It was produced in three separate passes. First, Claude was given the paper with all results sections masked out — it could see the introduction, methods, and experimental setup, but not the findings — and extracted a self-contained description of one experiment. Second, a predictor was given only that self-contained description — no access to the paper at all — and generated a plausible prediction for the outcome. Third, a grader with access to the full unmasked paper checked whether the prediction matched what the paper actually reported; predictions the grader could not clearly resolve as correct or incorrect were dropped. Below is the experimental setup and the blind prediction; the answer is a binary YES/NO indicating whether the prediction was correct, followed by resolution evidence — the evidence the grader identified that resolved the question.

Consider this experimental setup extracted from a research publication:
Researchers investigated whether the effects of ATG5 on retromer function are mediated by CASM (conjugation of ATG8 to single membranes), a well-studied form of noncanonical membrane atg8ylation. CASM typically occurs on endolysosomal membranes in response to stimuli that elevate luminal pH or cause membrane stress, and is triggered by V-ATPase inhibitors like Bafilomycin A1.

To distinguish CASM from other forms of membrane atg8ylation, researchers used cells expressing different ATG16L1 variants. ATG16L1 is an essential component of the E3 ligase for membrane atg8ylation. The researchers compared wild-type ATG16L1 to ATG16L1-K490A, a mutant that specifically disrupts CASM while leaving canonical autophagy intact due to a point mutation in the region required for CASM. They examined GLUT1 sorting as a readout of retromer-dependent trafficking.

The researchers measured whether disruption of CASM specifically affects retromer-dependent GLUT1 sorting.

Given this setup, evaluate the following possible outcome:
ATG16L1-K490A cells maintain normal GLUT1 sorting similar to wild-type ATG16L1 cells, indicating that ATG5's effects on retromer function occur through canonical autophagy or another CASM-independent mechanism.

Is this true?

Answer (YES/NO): YES